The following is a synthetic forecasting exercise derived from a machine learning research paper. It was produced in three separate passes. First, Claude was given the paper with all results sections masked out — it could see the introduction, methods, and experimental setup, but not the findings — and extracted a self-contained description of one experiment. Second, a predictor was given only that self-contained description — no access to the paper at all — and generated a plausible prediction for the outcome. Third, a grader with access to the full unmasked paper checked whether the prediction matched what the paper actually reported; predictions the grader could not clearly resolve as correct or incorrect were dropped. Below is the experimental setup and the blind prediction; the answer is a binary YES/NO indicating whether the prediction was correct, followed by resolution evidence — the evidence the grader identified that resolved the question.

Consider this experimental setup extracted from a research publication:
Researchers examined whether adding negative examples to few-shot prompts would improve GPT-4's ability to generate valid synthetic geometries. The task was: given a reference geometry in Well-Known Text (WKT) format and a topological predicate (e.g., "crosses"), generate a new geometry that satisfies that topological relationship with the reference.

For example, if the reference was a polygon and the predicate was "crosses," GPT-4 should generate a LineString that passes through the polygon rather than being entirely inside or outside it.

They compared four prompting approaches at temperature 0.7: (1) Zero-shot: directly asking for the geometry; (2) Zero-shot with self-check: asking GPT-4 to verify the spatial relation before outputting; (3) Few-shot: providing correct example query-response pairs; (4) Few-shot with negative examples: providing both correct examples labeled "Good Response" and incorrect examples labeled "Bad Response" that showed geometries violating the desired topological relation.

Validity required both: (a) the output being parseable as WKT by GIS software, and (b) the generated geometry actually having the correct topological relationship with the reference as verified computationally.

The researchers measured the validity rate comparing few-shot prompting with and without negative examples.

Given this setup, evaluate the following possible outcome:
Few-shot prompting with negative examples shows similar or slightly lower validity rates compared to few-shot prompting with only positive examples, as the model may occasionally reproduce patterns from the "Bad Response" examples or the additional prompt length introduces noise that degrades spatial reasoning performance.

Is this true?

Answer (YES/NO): NO